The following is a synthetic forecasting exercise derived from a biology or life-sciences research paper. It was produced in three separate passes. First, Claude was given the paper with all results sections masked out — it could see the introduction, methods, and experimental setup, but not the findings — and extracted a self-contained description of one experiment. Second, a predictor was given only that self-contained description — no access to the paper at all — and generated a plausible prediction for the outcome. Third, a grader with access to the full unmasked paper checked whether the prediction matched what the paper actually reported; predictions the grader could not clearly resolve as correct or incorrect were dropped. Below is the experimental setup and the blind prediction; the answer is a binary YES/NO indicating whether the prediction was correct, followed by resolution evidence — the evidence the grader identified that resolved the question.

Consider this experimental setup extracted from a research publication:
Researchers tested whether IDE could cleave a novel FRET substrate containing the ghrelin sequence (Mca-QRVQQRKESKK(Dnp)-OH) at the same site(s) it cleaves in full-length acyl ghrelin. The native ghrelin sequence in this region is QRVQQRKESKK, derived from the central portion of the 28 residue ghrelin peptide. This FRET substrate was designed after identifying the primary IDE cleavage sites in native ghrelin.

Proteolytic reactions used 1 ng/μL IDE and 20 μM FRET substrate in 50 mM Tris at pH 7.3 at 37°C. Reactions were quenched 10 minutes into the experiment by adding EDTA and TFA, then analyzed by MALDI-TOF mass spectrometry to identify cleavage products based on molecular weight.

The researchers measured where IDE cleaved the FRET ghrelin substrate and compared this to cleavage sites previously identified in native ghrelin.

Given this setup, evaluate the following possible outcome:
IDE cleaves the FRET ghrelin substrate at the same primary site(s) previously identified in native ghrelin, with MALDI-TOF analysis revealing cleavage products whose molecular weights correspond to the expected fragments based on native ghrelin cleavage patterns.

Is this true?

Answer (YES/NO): YES